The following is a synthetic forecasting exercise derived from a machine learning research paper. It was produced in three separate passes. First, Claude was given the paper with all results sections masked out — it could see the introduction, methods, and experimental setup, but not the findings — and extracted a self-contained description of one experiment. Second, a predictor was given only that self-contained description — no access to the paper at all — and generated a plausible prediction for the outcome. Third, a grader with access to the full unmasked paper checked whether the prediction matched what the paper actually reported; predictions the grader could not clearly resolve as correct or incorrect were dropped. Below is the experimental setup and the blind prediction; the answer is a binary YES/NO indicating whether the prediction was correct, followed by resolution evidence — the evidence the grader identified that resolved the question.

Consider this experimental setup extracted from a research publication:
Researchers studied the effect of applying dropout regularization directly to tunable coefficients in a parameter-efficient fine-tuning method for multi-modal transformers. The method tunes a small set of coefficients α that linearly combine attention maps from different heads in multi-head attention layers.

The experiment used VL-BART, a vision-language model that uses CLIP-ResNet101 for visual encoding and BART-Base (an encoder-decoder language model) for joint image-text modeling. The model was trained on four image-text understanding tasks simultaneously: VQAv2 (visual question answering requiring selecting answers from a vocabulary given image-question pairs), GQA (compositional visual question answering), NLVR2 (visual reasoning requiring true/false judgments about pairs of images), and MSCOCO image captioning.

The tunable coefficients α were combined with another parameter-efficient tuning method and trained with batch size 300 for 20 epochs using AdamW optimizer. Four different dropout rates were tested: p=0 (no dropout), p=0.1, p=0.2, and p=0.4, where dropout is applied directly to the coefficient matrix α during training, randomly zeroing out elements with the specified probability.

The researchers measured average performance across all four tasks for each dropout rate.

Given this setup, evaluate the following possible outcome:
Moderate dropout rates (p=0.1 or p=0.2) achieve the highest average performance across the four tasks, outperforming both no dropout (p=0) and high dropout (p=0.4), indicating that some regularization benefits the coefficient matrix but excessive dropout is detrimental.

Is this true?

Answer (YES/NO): YES